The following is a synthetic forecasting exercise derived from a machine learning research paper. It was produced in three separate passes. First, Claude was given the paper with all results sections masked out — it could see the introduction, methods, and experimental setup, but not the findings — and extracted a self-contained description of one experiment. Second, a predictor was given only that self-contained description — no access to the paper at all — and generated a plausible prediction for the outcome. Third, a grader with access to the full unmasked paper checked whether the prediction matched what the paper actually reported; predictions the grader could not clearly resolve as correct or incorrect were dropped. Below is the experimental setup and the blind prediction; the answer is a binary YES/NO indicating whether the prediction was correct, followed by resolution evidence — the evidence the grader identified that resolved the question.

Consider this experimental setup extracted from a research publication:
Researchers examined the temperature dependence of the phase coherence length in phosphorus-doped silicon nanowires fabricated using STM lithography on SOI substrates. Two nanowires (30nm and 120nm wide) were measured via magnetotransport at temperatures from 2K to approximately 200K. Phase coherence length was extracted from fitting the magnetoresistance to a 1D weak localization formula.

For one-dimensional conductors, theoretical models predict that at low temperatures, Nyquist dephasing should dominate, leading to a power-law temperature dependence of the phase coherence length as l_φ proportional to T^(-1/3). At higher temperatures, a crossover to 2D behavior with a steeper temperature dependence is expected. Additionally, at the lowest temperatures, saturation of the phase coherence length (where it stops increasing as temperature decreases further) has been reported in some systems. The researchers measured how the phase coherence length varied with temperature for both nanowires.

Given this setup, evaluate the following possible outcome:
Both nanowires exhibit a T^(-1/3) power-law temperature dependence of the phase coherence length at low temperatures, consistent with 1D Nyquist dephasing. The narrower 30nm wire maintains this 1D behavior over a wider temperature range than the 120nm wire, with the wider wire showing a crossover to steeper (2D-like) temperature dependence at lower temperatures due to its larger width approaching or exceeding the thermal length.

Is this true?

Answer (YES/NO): NO